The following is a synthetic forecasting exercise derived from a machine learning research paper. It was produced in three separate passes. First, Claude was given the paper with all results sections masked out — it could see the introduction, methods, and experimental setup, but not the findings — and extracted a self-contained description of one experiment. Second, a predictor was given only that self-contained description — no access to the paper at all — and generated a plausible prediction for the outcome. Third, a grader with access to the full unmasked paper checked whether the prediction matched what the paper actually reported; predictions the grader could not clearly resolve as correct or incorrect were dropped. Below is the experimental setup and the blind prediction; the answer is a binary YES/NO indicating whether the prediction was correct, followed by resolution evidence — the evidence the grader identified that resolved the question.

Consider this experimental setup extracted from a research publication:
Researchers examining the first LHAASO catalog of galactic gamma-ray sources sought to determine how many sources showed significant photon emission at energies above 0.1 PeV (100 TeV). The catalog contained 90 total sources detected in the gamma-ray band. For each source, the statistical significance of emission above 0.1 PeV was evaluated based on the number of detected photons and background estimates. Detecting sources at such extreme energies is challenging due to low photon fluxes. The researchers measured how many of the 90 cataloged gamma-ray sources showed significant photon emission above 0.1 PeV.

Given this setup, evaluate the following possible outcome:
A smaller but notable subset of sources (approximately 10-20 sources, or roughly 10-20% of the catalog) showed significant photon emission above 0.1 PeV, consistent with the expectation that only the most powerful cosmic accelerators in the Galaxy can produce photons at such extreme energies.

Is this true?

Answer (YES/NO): NO